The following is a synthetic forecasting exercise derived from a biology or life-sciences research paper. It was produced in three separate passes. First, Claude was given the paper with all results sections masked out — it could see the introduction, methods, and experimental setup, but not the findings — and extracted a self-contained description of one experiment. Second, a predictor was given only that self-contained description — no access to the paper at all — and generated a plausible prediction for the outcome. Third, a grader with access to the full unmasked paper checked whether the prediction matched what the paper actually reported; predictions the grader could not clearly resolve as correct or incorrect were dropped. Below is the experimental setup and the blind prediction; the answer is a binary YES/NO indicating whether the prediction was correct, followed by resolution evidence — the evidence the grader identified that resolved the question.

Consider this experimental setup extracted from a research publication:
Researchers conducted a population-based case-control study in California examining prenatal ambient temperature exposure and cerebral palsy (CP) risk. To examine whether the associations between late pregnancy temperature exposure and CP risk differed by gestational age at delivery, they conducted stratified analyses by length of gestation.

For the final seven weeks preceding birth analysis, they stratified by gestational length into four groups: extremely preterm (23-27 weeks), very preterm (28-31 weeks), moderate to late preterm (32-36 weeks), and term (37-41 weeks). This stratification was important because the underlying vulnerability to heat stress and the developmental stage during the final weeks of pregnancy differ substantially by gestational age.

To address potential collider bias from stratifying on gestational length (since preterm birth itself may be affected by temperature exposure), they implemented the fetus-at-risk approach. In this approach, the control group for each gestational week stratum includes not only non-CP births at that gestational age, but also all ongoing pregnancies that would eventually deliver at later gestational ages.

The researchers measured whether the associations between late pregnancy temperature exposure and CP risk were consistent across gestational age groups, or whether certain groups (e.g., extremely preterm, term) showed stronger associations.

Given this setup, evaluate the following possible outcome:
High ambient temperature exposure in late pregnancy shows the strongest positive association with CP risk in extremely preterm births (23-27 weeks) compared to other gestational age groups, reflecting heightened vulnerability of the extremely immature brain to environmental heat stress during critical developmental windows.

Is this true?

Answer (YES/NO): YES